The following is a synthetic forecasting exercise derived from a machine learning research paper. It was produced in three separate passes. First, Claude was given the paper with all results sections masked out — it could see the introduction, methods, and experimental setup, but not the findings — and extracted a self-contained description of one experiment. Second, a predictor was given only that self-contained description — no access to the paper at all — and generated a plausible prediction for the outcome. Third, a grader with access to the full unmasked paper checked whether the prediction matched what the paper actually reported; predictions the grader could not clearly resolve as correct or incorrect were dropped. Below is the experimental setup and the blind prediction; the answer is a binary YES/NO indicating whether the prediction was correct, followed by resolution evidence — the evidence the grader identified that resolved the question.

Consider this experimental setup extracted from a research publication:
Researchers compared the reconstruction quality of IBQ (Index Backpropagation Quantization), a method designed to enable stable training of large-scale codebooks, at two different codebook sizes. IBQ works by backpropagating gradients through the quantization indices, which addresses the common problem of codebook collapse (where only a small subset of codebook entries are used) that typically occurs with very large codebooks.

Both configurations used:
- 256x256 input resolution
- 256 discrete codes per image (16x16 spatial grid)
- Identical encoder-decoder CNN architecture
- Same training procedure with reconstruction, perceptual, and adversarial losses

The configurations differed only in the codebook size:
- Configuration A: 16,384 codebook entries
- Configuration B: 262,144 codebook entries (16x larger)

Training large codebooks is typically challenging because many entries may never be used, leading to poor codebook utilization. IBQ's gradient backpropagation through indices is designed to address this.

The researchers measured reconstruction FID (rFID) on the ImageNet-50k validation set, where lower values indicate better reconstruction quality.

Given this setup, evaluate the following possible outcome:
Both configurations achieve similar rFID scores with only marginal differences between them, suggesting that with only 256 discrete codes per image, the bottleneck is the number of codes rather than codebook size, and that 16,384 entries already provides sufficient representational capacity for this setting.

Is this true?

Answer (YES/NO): NO